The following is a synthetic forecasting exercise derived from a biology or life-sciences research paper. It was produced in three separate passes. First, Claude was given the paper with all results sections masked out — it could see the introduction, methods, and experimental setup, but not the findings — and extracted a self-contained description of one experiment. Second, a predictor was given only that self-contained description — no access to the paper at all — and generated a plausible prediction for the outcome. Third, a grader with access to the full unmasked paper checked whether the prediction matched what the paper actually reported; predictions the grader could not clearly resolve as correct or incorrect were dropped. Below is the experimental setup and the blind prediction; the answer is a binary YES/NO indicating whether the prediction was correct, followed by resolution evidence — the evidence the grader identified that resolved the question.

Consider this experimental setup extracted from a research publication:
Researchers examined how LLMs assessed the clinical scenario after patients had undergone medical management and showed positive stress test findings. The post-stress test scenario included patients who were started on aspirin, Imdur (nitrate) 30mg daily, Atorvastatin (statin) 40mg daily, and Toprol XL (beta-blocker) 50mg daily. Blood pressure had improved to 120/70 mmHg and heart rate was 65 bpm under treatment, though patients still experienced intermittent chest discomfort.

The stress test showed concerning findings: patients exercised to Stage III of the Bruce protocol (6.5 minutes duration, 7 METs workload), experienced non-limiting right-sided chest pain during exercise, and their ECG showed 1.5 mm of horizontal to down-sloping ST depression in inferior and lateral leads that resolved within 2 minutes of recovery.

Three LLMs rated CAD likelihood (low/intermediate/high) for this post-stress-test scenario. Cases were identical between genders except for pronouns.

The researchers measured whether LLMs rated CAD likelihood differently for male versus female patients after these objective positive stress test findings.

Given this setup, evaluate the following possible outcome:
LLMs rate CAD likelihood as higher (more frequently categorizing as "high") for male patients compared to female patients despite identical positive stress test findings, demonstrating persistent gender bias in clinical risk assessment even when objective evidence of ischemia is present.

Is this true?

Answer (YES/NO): NO